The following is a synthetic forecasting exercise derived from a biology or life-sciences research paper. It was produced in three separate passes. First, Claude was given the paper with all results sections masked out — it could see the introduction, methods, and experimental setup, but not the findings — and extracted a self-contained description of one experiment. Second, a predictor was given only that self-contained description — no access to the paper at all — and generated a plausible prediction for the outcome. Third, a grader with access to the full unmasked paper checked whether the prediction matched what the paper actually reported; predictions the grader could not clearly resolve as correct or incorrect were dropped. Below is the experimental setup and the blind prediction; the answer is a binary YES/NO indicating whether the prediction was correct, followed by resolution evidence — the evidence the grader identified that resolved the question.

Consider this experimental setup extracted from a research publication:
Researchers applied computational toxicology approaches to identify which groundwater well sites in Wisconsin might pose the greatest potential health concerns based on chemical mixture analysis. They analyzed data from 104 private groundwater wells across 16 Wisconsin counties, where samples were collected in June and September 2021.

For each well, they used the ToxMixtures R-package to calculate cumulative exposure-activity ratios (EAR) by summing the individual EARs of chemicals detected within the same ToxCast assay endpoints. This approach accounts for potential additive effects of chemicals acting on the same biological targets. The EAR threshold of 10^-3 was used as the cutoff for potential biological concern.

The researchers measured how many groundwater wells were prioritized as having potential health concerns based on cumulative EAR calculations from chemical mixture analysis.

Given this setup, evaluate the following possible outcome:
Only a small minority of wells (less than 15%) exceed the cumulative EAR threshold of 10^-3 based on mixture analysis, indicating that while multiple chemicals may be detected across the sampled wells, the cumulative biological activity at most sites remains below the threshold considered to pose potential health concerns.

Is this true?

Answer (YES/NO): YES